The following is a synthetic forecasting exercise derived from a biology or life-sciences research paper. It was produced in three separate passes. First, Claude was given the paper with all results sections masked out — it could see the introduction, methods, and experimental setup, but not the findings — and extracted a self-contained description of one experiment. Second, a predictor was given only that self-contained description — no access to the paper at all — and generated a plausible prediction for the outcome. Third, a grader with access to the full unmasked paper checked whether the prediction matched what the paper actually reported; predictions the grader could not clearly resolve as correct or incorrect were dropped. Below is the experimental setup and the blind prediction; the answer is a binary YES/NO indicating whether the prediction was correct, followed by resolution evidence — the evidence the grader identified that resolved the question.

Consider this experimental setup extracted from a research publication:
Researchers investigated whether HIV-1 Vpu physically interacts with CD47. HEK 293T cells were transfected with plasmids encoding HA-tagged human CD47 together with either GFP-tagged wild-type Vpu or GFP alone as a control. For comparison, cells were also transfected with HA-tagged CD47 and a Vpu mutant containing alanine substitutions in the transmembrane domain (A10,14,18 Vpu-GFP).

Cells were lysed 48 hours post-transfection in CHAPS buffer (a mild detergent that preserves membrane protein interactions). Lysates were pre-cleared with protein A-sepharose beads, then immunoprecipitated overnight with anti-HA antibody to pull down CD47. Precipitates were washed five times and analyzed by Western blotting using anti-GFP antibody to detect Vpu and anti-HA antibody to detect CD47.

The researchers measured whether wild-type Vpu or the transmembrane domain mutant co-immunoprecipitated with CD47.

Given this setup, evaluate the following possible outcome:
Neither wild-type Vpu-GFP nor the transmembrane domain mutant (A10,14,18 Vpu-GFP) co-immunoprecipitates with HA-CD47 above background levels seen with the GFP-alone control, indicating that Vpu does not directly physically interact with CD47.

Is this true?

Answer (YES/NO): NO